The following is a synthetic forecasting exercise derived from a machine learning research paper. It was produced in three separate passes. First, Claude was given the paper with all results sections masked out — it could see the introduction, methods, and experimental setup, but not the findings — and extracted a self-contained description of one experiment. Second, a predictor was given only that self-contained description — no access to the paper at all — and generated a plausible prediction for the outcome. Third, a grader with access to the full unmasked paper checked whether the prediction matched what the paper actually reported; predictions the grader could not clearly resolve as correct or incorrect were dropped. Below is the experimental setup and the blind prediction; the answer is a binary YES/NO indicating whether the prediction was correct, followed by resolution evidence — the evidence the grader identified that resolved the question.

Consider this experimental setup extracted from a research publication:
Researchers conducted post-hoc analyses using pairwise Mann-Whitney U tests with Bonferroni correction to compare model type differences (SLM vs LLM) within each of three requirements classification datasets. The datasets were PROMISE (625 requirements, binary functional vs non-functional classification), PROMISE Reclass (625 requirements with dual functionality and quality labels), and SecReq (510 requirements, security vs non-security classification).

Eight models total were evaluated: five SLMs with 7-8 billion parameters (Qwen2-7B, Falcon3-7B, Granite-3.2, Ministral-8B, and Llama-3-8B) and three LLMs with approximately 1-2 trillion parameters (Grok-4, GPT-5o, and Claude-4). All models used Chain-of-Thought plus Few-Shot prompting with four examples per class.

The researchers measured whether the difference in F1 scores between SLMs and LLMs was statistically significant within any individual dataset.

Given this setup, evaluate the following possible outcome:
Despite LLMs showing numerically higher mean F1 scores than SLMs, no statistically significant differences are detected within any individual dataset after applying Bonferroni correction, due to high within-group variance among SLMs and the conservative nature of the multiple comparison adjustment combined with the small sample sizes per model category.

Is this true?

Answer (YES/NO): YES